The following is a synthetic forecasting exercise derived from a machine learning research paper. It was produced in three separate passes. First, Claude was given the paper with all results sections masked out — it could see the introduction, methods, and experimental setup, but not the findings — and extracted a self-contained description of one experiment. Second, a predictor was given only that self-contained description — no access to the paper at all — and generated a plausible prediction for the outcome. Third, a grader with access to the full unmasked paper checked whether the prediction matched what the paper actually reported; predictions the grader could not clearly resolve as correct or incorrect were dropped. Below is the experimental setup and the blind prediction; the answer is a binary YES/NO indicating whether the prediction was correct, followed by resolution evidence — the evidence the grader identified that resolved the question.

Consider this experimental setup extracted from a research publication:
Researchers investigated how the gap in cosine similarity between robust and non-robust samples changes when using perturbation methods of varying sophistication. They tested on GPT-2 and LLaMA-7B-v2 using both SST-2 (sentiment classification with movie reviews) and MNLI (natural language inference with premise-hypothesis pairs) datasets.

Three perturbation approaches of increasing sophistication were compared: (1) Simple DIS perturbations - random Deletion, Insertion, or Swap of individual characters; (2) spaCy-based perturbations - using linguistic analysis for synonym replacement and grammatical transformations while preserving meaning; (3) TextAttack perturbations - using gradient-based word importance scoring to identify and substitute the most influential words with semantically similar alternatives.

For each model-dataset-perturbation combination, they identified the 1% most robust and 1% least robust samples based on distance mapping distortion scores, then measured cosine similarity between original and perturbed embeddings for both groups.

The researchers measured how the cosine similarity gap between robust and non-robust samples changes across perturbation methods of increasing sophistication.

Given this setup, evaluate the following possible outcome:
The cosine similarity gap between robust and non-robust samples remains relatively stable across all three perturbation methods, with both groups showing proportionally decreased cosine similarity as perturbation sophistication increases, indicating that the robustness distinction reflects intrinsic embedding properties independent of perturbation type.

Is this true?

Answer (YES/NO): NO